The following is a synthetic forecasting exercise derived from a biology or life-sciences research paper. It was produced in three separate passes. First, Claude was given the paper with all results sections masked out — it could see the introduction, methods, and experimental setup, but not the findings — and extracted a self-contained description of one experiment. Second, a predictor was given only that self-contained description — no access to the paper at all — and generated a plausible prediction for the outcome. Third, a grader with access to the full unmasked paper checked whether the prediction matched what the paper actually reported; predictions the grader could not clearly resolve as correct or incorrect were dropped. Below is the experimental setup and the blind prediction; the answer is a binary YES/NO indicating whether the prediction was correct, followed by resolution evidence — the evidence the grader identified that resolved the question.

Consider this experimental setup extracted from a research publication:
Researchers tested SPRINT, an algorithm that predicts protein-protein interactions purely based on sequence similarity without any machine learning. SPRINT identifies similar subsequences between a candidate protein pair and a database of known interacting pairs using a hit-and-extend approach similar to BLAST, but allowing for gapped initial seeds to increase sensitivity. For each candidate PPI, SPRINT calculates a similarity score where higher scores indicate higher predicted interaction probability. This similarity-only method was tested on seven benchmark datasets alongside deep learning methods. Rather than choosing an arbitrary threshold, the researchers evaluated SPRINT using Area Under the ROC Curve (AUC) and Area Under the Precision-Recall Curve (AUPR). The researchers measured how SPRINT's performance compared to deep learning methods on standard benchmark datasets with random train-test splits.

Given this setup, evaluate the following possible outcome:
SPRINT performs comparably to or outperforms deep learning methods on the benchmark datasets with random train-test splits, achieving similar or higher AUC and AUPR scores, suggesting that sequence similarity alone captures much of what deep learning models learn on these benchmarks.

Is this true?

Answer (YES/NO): YES